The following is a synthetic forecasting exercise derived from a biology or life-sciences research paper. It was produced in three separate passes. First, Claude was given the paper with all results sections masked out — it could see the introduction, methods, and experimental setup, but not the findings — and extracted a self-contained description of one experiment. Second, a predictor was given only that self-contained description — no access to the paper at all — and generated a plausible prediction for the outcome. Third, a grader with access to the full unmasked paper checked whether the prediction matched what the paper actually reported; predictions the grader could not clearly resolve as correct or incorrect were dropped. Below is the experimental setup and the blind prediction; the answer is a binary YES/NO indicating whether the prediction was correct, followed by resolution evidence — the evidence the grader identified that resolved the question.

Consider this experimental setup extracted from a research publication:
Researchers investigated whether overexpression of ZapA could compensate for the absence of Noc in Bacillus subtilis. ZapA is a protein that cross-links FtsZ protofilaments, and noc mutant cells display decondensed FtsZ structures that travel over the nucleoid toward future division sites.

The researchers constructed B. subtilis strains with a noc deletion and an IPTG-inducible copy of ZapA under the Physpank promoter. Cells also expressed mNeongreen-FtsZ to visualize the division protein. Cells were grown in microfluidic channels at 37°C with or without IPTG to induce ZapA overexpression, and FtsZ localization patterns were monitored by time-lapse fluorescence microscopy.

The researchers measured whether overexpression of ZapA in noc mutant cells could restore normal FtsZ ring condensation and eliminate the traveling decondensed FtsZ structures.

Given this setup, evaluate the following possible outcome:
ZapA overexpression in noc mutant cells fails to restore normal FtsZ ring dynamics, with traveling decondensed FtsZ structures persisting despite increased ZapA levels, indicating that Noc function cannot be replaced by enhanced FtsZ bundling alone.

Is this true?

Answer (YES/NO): NO